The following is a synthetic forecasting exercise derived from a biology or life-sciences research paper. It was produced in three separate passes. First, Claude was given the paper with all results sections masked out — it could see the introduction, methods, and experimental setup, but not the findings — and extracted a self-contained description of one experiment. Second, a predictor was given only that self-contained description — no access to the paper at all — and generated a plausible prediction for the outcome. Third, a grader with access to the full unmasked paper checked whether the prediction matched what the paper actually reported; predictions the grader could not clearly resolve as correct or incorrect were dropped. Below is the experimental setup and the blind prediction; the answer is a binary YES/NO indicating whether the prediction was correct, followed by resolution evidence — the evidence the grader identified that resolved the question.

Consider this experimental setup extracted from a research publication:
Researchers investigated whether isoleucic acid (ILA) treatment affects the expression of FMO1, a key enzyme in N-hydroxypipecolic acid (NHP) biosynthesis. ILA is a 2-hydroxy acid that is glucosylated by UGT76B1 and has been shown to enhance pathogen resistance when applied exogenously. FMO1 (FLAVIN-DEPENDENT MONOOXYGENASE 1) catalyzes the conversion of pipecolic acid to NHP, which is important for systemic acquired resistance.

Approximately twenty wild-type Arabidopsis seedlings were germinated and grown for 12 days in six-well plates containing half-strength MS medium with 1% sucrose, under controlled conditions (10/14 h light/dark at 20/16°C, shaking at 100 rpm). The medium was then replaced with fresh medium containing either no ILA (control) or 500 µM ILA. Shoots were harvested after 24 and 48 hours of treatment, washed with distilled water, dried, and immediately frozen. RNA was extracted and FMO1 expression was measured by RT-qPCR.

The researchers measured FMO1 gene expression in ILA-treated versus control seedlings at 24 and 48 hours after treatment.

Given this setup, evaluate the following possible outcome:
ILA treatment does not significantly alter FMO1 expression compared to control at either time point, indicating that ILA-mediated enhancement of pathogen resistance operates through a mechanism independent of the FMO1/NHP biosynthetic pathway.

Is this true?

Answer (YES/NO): NO